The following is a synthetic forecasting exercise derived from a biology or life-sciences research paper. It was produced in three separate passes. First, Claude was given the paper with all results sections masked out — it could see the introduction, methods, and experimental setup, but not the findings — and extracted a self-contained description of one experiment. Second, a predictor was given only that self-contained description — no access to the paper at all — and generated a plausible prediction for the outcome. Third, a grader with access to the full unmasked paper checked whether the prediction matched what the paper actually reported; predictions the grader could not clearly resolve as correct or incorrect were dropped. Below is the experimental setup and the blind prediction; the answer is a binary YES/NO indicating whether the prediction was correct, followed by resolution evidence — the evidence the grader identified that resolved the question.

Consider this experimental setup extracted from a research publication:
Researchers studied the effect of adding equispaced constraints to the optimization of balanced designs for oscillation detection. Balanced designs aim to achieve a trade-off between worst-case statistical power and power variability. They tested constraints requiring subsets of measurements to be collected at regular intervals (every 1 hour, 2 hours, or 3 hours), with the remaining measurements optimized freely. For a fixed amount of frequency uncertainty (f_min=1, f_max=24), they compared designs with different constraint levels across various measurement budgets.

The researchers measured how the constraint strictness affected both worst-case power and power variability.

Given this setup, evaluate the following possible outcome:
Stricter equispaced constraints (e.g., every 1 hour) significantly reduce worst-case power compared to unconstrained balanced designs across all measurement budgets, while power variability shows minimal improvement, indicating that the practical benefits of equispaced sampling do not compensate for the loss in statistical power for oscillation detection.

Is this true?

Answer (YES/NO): YES